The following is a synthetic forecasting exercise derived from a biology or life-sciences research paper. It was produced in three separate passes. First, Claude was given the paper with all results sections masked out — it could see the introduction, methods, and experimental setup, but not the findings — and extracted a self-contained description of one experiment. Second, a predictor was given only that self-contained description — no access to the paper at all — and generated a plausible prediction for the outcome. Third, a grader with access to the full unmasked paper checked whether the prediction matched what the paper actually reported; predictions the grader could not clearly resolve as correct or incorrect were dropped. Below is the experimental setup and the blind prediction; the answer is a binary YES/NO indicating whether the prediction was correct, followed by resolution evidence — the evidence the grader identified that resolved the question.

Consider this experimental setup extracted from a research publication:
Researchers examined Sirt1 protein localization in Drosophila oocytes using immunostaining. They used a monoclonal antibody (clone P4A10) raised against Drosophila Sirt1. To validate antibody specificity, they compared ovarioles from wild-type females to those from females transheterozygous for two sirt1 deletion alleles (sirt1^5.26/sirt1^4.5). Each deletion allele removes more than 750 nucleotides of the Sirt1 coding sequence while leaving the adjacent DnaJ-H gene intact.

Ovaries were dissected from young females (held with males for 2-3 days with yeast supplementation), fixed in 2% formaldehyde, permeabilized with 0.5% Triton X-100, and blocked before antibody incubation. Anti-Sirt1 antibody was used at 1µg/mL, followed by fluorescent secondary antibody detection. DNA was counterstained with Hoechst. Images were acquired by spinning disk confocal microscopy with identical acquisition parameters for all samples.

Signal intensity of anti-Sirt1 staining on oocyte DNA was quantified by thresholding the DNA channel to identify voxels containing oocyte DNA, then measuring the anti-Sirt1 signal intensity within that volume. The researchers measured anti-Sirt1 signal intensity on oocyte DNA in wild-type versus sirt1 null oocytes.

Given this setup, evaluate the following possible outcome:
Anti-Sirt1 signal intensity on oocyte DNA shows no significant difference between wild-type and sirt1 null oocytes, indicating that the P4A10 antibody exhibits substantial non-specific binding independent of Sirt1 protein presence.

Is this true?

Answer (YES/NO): NO